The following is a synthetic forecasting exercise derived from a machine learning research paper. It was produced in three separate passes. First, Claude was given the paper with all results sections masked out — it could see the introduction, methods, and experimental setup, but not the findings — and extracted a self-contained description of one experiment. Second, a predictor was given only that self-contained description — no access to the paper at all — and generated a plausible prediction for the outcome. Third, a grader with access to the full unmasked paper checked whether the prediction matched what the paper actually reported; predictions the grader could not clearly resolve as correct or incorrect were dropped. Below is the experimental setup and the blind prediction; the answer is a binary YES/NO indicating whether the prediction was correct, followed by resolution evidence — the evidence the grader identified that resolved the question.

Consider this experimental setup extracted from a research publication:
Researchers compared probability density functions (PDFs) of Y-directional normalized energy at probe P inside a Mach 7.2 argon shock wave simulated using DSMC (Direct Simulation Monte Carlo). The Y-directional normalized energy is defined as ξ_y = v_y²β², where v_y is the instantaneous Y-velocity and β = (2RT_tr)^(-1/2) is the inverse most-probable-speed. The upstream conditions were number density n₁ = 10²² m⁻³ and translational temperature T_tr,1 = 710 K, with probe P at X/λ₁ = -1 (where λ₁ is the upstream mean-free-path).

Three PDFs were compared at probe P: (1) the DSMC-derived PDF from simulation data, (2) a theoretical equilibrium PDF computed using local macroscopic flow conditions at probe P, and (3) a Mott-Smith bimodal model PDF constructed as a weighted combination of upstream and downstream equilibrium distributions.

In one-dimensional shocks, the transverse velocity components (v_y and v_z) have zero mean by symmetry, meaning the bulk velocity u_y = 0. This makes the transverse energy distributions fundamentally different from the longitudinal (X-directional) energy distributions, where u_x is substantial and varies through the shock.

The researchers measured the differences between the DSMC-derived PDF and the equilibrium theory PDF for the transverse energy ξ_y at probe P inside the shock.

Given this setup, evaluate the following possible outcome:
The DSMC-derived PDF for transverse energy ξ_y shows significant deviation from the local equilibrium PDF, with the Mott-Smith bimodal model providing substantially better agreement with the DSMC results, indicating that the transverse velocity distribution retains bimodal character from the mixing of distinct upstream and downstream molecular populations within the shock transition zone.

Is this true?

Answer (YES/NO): NO